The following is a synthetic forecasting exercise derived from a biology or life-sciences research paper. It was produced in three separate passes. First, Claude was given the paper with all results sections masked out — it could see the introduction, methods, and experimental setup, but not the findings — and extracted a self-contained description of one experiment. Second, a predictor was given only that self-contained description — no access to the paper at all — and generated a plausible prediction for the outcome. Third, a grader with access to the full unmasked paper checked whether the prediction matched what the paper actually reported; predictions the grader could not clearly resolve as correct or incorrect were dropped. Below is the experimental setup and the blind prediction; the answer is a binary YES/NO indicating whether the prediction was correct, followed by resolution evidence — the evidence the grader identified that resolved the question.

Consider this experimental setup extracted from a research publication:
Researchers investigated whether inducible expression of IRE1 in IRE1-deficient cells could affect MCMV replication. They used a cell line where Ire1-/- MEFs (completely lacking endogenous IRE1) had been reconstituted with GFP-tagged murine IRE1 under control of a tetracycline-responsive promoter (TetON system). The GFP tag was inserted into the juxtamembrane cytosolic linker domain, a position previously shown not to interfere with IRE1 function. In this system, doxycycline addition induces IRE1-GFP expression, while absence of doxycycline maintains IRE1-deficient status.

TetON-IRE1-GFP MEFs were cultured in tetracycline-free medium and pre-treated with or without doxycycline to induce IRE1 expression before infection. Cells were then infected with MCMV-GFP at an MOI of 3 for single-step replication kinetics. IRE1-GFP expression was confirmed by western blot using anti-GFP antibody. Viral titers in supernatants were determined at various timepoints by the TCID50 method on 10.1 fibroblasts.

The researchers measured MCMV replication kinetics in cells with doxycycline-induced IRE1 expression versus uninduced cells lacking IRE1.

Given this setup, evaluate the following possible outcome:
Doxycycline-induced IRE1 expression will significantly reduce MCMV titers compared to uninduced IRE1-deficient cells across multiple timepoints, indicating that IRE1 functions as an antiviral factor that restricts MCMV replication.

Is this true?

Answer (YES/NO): NO